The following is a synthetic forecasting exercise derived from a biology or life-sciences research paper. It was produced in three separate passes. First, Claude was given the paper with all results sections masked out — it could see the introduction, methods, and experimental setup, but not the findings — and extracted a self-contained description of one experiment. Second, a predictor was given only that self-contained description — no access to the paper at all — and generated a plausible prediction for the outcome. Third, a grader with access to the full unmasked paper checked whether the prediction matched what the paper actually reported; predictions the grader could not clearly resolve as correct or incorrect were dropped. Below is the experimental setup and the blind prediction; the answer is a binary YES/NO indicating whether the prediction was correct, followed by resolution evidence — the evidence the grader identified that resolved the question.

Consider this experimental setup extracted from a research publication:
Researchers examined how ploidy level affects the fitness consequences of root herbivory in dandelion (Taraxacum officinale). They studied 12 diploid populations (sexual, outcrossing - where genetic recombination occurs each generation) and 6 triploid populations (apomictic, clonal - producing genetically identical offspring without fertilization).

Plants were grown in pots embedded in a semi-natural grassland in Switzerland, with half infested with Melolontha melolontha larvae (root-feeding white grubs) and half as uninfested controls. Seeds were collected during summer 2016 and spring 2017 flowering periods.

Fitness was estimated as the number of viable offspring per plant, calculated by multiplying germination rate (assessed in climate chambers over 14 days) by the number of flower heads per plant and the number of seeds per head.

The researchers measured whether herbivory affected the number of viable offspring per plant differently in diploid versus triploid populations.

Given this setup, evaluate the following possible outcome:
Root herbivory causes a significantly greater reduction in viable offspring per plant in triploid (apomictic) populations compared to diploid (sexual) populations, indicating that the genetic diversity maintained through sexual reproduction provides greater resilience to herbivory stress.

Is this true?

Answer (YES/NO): NO